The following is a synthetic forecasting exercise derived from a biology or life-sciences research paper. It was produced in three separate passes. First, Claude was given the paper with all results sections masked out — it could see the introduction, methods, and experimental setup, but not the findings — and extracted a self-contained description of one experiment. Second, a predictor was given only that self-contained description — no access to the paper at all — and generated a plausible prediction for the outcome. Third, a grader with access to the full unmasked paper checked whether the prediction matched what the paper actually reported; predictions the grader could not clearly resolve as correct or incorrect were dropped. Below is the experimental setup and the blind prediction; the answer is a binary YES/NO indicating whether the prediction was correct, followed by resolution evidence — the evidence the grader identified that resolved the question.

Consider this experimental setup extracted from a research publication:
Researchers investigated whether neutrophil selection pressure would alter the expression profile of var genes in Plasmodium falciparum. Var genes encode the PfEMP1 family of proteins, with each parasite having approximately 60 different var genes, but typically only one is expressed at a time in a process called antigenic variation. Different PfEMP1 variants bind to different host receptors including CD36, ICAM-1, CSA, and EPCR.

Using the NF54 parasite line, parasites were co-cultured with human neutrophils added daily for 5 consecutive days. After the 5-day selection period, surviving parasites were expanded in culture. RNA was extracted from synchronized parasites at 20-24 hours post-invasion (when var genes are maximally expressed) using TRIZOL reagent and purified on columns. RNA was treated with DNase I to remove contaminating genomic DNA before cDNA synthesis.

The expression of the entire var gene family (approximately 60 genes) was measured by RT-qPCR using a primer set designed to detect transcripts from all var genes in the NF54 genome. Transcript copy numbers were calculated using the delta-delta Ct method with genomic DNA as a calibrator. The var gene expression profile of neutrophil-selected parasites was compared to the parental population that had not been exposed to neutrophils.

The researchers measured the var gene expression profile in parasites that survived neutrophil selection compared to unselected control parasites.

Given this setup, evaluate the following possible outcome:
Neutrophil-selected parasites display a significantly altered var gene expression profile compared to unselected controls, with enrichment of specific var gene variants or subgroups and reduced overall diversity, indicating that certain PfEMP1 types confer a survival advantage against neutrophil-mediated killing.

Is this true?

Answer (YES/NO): YES